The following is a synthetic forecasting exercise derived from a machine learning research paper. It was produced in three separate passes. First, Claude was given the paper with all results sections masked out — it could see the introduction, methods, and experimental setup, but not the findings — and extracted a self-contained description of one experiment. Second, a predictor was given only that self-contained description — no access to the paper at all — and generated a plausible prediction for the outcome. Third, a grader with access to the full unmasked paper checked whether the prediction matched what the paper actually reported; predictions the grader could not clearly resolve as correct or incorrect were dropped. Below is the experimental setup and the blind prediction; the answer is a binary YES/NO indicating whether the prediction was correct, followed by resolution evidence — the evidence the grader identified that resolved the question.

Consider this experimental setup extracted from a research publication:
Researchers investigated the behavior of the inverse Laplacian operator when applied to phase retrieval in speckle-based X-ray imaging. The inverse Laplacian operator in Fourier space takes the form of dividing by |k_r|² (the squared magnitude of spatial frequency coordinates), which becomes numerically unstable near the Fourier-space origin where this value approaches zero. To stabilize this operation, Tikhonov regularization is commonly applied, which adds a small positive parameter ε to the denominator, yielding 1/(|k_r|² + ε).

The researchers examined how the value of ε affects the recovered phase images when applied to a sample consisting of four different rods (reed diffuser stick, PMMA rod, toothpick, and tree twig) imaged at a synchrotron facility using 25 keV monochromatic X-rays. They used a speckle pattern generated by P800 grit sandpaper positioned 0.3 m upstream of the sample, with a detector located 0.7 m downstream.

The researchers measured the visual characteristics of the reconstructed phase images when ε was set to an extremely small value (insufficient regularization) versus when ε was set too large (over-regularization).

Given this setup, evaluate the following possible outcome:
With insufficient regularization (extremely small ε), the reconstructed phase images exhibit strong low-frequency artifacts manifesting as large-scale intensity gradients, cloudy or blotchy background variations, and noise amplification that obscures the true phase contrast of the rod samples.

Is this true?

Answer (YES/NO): YES